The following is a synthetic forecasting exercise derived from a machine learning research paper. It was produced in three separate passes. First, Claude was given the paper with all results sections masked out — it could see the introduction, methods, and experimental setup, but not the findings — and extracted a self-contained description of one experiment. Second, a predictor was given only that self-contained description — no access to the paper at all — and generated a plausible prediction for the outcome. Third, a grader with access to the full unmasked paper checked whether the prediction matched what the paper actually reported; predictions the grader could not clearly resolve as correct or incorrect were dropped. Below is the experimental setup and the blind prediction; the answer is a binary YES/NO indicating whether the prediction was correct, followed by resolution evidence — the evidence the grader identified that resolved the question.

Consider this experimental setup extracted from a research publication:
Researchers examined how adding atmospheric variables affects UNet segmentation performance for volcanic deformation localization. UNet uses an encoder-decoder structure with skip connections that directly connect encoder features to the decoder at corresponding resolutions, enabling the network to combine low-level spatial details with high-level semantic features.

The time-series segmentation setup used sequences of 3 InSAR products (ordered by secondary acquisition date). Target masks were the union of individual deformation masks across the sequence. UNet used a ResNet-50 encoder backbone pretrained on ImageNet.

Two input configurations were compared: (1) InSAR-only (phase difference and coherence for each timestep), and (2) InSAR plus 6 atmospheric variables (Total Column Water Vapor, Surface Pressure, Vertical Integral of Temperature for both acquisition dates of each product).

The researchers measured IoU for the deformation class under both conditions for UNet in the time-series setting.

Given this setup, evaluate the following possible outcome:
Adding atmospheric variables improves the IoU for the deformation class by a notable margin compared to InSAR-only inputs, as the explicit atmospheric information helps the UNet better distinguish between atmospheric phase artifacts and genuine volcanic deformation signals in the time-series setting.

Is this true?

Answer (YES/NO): NO